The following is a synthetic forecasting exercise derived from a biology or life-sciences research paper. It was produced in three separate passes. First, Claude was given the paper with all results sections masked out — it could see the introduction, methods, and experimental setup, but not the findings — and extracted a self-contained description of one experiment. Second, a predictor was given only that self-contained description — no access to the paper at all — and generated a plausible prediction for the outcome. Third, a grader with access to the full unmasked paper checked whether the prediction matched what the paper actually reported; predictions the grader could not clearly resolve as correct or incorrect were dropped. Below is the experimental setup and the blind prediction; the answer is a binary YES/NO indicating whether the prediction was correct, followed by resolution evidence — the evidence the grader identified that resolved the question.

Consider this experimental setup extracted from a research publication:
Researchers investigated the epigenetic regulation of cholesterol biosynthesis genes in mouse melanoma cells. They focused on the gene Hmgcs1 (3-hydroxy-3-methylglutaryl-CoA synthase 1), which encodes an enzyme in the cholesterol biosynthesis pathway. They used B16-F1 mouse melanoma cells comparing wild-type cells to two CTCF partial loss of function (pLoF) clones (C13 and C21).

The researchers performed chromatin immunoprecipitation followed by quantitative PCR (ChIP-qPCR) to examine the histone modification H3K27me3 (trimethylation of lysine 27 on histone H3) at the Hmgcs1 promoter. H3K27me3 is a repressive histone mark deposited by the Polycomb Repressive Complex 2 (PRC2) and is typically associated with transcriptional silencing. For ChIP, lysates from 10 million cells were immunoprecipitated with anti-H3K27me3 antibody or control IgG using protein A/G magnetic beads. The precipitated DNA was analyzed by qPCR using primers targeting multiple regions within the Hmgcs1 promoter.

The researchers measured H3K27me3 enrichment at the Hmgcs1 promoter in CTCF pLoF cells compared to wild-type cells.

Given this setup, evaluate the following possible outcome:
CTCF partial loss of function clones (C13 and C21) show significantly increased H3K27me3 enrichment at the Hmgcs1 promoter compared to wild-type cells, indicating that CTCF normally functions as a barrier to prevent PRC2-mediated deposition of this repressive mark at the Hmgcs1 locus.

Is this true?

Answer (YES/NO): NO